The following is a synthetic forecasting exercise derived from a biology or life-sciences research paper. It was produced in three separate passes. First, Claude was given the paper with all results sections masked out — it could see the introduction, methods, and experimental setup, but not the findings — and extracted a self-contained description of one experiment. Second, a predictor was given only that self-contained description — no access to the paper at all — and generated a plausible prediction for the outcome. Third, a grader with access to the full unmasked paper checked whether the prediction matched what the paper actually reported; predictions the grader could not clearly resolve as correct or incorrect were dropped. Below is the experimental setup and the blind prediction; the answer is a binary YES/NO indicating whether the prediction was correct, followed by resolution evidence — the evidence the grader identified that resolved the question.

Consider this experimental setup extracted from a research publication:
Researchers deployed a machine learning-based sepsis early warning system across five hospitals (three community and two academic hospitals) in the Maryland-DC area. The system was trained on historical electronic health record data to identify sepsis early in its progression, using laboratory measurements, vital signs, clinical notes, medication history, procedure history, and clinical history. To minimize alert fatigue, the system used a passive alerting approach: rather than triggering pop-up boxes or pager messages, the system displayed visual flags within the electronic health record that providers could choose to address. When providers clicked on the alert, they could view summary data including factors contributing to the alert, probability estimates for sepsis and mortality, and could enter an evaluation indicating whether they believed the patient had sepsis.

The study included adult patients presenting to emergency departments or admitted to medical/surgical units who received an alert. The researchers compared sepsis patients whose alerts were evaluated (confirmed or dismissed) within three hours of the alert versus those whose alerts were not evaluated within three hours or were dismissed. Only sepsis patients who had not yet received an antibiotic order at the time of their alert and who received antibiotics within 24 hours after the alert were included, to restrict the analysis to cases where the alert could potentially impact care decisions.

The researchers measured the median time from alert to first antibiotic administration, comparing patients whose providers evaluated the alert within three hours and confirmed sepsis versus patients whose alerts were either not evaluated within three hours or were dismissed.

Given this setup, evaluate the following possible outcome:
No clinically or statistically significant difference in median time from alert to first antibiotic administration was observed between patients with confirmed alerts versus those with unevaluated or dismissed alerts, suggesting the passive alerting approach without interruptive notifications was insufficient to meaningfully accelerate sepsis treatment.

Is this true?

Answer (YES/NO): NO